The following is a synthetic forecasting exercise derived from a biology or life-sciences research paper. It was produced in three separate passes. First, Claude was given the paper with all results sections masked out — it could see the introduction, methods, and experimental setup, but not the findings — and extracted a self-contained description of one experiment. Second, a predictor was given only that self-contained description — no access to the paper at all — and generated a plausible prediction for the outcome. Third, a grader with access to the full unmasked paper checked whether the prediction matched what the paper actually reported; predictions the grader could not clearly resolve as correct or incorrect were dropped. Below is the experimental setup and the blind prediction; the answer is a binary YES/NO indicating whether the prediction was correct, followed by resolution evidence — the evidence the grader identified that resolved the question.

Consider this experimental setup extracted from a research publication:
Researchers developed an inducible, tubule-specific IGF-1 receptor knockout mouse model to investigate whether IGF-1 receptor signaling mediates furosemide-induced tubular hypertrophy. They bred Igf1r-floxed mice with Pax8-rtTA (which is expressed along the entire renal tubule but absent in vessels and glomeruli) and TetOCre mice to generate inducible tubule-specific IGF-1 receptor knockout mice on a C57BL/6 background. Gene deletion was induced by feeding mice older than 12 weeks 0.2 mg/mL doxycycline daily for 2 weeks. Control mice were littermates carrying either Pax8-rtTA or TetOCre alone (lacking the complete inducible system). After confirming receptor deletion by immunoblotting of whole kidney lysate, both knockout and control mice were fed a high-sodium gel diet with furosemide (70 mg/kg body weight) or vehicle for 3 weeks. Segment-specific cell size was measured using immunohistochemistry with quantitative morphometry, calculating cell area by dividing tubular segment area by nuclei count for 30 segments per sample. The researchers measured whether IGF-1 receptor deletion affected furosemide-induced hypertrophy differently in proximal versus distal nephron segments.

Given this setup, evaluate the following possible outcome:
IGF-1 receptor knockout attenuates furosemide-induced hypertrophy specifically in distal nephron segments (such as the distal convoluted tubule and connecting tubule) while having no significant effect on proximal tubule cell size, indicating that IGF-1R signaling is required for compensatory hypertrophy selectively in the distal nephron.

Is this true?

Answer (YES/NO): NO